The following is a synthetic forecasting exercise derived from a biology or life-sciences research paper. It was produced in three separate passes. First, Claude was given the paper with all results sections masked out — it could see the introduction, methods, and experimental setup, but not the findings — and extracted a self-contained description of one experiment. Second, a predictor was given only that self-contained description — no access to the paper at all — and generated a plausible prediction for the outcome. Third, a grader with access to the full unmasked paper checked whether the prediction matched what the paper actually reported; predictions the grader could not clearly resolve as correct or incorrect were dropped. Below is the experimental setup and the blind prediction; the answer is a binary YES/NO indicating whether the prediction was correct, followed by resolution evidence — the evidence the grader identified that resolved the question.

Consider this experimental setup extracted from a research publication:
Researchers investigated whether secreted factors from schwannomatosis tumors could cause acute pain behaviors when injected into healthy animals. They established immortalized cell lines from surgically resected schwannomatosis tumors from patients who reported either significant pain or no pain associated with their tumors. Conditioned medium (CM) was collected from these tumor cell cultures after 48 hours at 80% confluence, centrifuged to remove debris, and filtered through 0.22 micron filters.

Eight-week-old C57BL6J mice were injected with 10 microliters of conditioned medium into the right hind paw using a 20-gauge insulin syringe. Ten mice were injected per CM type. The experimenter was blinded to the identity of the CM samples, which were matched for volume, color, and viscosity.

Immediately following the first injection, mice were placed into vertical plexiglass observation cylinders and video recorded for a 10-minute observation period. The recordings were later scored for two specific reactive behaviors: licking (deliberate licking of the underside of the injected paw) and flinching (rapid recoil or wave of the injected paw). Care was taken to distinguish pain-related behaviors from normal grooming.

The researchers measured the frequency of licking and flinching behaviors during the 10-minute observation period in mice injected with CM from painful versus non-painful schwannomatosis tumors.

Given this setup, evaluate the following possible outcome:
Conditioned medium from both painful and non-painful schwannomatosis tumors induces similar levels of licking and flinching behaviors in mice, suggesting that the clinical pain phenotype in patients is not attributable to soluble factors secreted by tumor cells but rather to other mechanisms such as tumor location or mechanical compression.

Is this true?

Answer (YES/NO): NO